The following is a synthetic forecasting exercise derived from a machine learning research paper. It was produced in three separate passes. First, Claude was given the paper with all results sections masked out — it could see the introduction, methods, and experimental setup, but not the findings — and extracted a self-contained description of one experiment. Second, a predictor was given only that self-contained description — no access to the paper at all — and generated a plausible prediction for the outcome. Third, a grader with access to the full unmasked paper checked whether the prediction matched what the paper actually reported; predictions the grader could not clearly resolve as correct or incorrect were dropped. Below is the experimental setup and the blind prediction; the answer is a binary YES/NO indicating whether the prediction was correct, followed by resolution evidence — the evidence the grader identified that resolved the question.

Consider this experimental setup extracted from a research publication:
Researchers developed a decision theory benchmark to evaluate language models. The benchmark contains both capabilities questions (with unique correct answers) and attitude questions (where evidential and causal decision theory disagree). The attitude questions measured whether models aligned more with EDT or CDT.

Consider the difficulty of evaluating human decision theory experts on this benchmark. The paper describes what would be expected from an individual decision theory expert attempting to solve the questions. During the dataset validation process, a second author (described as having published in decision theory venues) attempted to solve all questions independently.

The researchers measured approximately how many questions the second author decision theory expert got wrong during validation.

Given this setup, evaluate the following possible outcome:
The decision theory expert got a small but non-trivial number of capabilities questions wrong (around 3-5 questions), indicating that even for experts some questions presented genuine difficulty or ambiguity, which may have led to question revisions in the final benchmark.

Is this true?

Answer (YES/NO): NO